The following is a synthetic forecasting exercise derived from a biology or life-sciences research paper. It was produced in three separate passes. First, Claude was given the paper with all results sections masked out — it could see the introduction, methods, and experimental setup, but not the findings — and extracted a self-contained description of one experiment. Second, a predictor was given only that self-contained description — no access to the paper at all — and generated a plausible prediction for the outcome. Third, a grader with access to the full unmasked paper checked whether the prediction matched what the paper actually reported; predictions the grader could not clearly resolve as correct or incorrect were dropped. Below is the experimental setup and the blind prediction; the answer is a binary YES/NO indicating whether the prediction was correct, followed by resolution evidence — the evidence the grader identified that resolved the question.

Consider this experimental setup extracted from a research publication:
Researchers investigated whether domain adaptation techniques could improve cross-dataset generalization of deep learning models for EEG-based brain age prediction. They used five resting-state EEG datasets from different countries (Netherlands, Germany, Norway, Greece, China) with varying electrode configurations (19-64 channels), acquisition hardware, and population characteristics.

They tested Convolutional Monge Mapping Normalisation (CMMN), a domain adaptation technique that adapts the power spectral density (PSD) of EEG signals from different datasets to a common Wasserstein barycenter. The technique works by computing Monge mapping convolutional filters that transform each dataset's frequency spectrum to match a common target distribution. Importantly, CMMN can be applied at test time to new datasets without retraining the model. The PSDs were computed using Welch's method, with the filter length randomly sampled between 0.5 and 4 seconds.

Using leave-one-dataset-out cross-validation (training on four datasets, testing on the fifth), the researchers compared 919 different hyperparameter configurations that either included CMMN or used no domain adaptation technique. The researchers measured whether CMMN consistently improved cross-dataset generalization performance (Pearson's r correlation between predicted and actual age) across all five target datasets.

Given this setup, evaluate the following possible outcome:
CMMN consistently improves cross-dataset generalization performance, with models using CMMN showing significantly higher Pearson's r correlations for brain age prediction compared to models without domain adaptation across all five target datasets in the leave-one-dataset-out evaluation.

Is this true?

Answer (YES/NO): NO